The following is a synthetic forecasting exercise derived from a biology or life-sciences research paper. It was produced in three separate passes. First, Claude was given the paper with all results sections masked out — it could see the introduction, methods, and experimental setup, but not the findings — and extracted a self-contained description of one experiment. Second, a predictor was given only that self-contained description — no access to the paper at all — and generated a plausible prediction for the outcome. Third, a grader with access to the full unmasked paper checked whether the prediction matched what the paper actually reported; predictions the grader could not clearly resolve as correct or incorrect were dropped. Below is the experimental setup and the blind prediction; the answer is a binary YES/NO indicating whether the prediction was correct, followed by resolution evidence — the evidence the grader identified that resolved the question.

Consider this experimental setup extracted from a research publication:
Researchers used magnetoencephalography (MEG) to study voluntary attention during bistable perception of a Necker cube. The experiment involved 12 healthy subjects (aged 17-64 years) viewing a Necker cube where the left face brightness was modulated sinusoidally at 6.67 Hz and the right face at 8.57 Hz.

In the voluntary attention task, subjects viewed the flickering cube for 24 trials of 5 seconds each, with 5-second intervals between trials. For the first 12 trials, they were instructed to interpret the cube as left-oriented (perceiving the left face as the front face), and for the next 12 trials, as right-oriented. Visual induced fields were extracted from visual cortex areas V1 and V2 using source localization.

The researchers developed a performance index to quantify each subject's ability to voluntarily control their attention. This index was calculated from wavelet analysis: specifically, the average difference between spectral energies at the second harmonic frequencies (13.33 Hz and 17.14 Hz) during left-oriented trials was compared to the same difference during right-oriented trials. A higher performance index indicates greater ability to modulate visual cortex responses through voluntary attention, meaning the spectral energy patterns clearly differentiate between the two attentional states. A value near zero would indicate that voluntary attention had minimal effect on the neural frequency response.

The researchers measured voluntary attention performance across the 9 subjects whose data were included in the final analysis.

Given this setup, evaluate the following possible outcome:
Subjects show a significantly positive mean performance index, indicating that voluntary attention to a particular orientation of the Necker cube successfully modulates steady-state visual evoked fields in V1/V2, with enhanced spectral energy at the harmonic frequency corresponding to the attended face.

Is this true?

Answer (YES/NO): YES